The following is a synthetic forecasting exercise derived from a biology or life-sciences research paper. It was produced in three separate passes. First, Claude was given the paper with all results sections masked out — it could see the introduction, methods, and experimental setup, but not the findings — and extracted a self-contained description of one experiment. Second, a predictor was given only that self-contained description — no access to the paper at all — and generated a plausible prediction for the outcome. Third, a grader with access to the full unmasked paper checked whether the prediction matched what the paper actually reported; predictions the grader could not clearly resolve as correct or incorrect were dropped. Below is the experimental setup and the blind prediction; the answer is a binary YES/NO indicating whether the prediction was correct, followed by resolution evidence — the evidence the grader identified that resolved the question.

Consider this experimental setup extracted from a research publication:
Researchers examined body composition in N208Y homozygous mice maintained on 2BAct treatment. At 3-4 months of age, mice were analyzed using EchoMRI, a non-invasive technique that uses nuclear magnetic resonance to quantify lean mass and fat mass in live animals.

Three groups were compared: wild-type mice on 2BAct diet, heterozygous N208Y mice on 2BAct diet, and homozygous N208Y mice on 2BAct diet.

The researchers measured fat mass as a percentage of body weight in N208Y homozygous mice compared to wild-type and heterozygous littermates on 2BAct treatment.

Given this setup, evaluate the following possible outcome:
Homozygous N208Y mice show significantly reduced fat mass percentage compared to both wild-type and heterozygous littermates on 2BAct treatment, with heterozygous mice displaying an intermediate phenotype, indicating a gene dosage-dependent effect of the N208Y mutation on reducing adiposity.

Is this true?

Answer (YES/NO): NO